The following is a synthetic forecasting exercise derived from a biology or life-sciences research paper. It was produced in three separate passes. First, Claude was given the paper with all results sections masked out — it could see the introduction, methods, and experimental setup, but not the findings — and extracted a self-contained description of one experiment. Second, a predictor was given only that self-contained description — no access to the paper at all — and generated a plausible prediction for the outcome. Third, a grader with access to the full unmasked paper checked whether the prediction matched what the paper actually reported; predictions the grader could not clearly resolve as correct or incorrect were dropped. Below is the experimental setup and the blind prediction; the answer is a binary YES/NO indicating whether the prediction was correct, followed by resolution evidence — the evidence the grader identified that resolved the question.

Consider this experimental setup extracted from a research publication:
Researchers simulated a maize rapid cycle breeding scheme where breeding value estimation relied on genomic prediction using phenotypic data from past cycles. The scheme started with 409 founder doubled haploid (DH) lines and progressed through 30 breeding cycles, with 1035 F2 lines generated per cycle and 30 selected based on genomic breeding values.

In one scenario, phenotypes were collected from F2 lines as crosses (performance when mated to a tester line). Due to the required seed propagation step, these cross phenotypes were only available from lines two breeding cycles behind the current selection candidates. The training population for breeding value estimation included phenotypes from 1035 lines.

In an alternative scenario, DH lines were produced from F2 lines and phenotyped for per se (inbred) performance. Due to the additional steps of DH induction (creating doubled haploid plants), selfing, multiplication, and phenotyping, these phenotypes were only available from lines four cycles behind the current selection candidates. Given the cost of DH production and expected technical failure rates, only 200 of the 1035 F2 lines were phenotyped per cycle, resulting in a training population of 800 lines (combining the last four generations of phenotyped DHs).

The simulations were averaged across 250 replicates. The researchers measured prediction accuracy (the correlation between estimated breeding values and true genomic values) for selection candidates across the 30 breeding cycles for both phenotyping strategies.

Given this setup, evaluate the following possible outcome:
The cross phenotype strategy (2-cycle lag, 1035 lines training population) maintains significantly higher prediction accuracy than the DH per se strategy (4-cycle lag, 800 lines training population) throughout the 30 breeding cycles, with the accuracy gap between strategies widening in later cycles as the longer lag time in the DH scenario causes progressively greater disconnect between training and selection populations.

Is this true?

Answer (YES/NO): NO